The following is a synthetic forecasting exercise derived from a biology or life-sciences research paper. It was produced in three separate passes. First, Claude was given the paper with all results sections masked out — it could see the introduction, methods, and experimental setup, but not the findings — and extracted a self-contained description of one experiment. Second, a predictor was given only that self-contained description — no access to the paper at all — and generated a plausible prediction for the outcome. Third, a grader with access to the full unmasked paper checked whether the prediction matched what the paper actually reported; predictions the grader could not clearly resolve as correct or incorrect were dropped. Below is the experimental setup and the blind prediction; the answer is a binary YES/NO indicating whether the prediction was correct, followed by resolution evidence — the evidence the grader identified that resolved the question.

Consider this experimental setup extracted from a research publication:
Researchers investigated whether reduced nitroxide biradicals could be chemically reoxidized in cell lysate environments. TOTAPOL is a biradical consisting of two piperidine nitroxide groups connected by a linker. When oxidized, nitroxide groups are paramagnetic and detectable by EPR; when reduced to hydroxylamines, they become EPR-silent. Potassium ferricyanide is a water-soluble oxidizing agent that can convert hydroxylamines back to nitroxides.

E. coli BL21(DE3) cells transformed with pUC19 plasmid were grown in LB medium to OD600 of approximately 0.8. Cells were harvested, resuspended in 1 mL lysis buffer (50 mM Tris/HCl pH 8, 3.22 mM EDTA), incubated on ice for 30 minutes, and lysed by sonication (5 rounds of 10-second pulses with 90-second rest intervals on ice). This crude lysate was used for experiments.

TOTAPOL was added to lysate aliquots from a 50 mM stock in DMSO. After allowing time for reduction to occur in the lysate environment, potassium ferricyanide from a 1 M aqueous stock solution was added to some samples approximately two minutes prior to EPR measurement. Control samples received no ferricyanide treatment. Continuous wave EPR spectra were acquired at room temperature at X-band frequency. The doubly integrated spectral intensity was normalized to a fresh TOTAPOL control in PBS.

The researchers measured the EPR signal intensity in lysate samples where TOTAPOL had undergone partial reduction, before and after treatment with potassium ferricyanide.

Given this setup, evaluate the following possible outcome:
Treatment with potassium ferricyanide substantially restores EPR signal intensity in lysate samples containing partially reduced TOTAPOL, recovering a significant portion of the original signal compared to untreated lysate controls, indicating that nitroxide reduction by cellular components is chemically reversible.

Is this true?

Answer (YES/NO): YES